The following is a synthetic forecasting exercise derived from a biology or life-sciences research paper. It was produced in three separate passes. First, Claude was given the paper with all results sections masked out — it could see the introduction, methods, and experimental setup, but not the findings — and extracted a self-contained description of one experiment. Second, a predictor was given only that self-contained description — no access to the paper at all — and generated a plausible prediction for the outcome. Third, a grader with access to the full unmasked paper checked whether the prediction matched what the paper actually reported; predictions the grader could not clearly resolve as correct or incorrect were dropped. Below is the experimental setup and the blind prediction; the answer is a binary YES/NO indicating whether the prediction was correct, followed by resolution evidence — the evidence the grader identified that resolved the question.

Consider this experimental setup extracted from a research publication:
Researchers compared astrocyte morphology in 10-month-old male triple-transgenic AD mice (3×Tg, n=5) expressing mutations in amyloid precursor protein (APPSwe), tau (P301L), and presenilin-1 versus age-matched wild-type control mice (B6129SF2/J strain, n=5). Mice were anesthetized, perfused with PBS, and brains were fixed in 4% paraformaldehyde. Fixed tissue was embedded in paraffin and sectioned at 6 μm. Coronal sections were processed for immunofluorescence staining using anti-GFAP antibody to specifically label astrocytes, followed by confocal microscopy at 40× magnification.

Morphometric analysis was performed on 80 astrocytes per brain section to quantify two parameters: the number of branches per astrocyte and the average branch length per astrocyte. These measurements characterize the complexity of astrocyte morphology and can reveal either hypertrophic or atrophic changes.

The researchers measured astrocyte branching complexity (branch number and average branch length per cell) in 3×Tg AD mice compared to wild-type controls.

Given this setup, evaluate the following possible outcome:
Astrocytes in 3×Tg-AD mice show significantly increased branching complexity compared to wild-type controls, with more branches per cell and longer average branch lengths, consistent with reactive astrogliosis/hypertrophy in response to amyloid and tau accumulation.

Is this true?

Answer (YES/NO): NO